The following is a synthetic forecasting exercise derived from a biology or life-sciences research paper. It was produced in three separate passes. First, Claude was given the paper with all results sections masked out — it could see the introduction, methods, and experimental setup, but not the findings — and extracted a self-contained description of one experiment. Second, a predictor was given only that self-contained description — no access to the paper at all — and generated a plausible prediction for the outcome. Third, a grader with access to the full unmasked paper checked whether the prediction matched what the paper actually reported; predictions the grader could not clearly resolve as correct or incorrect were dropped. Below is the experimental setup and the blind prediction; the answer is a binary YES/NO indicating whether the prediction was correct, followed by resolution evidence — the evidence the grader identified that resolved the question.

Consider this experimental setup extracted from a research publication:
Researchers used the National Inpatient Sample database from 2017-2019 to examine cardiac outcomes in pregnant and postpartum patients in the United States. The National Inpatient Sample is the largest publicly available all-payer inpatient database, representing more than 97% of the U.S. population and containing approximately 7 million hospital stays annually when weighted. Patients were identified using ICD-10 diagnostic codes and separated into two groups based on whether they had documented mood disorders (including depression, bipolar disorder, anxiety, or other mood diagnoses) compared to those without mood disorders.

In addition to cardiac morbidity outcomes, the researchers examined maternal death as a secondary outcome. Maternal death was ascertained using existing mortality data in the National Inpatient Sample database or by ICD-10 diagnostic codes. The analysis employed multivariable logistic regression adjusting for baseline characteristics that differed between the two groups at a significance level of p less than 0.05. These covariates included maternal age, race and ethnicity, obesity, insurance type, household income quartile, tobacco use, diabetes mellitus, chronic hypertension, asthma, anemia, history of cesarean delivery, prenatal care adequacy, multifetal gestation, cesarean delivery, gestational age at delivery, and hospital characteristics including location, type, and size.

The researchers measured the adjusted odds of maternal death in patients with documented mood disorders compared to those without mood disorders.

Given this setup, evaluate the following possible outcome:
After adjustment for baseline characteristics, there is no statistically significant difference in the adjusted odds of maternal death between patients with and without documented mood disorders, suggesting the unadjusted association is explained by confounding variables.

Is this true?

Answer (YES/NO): NO